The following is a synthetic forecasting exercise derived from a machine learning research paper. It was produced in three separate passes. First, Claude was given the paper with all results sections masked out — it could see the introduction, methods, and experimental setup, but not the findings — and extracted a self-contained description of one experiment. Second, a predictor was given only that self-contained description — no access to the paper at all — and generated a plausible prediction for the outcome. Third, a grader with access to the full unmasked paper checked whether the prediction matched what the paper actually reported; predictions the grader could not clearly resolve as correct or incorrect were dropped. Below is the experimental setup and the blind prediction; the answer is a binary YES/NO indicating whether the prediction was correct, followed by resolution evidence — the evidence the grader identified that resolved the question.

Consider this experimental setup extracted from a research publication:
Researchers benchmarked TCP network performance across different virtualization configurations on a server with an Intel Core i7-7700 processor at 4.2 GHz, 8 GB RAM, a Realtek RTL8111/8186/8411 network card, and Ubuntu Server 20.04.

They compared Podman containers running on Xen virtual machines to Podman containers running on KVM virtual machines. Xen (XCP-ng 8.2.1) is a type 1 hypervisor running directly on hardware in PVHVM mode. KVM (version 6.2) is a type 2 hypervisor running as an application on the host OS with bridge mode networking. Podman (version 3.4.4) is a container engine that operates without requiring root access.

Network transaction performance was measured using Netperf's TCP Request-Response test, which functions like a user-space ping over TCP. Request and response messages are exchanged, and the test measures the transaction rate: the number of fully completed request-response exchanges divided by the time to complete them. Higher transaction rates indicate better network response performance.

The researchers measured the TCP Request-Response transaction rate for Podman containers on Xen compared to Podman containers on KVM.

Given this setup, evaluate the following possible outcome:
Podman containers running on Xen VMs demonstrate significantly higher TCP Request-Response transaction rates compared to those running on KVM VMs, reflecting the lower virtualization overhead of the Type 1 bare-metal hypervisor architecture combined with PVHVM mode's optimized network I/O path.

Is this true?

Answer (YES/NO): NO